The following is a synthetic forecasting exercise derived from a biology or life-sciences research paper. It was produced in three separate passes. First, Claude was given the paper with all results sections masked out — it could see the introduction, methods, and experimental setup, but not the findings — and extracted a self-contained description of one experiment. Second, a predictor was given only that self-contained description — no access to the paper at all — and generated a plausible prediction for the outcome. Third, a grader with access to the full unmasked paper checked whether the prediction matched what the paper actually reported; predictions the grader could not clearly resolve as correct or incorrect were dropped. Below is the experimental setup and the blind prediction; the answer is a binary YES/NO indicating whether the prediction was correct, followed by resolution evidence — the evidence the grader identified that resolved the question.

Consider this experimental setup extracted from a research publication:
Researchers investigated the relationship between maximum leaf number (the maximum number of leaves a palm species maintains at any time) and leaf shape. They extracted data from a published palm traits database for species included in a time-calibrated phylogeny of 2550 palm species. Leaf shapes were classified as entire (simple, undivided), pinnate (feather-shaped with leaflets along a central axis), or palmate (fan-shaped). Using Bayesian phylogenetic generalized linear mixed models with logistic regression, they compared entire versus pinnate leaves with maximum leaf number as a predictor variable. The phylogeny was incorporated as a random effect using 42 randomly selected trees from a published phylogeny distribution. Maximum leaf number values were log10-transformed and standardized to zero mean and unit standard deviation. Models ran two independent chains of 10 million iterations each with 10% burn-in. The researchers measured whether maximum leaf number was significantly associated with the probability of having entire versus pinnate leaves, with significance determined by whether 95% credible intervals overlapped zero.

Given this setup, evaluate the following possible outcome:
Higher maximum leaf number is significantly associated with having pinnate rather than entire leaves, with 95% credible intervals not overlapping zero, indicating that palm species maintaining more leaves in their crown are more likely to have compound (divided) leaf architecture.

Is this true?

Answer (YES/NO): NO